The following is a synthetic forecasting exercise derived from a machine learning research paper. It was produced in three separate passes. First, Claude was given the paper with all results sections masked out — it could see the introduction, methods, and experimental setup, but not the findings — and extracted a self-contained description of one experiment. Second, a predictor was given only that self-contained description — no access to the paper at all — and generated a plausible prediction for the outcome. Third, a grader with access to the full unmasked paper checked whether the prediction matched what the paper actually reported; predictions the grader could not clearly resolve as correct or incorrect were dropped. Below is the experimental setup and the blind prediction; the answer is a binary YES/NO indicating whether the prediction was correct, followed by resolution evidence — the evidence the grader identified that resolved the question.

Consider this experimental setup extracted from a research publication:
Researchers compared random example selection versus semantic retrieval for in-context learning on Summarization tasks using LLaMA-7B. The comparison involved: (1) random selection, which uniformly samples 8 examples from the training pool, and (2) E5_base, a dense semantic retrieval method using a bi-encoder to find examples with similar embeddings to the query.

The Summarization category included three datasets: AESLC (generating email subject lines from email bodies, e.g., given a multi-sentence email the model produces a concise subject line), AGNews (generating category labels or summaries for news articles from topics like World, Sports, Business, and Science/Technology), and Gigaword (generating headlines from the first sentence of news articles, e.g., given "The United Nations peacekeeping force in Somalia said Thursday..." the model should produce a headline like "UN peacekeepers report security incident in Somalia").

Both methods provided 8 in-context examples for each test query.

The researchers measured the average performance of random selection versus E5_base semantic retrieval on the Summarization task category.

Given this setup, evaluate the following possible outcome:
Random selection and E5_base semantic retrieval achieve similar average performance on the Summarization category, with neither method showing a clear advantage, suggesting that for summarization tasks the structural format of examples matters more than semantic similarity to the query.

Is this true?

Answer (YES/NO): NO